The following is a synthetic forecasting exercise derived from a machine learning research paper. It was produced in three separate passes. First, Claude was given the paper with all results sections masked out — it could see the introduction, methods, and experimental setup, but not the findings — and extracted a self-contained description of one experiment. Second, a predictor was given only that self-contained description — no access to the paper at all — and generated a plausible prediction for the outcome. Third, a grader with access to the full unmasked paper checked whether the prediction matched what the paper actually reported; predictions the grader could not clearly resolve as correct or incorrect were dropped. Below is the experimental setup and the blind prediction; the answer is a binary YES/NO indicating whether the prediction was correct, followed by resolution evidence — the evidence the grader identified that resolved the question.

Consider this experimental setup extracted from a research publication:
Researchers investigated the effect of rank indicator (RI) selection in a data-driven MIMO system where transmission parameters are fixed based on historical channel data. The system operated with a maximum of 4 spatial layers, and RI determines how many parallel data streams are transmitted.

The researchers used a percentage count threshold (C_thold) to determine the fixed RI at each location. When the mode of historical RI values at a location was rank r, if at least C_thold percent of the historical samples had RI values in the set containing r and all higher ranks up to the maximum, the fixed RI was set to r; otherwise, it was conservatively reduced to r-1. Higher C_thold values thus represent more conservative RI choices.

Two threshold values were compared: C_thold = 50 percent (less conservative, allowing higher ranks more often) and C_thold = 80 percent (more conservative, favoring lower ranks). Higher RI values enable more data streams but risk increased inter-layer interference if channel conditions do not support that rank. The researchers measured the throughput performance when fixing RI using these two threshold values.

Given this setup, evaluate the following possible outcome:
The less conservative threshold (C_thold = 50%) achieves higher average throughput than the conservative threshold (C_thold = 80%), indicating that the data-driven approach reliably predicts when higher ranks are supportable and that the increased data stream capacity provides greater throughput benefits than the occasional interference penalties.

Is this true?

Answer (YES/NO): NO